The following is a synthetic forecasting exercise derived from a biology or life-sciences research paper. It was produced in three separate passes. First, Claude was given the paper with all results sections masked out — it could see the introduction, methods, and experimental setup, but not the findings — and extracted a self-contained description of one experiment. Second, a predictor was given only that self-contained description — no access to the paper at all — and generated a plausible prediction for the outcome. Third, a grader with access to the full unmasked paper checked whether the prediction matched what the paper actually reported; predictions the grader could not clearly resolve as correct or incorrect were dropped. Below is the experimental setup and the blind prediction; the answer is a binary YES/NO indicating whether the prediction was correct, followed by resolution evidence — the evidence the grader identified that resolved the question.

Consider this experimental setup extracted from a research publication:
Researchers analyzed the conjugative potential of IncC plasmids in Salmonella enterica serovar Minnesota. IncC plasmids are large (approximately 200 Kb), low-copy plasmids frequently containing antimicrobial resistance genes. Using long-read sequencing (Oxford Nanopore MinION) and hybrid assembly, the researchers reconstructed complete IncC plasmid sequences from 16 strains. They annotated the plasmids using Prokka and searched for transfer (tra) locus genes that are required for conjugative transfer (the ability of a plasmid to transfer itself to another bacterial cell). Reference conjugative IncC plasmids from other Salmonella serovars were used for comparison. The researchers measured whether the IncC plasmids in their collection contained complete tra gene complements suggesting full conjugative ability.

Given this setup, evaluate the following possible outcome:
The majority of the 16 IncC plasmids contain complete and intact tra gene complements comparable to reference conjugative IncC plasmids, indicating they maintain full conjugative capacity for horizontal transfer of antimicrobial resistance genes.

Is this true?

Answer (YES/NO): NO